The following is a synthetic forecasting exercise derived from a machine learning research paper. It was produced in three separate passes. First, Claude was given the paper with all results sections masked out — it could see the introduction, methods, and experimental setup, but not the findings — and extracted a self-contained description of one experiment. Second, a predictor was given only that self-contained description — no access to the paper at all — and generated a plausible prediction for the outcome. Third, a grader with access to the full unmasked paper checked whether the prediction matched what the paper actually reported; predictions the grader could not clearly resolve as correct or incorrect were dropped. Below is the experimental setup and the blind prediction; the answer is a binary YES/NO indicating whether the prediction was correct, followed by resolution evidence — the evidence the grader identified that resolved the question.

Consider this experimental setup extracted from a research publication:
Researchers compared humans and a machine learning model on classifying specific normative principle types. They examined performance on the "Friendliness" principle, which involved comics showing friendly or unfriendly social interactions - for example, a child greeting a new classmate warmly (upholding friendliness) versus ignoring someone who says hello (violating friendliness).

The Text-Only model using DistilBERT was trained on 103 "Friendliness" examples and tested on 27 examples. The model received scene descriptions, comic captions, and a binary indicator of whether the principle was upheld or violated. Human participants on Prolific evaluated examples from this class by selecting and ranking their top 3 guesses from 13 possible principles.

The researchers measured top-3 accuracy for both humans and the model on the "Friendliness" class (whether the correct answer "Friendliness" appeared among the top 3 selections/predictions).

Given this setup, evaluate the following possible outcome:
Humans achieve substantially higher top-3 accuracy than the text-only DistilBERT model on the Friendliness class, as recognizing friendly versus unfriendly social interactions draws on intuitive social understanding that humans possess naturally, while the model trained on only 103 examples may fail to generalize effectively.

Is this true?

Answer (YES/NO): YES